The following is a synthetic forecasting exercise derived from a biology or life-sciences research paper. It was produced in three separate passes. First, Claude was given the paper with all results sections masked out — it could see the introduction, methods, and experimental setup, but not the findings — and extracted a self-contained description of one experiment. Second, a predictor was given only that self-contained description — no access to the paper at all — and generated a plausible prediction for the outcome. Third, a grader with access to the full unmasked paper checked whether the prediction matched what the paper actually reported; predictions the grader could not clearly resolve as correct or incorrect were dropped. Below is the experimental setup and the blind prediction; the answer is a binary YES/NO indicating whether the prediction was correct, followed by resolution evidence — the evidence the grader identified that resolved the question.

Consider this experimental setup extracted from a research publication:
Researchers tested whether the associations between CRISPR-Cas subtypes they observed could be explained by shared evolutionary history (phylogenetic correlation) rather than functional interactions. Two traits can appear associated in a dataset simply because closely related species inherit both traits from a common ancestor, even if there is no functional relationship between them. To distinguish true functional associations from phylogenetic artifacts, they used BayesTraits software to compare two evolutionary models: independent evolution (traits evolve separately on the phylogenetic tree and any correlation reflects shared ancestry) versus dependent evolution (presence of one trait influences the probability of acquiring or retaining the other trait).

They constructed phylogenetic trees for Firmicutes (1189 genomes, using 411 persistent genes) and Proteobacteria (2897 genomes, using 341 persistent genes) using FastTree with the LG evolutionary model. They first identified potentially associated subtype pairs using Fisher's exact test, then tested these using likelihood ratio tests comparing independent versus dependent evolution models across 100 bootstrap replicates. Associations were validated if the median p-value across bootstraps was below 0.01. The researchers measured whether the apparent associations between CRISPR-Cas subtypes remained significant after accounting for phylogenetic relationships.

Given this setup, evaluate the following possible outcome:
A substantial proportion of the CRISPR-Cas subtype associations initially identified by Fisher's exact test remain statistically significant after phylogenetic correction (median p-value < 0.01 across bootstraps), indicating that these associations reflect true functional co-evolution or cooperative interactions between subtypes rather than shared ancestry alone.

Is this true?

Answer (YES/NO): YES